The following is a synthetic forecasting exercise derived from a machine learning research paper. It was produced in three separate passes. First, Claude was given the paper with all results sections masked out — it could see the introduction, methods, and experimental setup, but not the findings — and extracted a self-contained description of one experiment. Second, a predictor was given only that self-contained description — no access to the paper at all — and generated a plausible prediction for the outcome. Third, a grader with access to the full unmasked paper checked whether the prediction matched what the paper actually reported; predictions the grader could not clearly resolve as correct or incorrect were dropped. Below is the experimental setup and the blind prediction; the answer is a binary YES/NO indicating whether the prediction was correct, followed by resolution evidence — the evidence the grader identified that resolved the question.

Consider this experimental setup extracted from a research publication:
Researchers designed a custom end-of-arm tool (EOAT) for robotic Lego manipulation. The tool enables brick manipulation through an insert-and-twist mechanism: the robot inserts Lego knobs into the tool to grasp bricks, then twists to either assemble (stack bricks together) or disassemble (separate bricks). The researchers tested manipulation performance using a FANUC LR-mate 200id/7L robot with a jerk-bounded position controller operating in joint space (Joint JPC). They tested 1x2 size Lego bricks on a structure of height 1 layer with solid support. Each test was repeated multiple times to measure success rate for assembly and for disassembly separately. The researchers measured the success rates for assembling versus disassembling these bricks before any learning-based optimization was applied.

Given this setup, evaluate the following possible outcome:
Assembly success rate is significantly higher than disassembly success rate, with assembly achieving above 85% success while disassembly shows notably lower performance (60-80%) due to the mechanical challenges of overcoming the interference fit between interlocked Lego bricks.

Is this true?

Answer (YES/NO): NO